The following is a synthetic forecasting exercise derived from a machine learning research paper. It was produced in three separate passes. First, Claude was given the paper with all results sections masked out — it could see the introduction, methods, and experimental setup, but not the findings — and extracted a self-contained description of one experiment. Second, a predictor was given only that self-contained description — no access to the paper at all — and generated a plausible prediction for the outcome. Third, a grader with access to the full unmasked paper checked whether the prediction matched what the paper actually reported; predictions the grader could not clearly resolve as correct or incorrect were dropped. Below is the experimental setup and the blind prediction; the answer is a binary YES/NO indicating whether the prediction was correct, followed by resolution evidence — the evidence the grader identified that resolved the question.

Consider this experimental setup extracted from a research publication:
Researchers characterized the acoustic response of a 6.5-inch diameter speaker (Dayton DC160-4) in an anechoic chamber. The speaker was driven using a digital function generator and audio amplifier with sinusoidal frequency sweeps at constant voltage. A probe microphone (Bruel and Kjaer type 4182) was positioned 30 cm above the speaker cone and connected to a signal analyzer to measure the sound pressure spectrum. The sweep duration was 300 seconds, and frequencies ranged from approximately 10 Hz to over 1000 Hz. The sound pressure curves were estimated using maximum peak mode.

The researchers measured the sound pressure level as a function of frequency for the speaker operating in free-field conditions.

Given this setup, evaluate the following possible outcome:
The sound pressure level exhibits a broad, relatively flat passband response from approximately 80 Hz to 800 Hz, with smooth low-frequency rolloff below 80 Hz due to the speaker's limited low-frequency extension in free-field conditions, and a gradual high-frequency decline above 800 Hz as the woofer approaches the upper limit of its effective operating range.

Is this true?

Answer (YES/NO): NO